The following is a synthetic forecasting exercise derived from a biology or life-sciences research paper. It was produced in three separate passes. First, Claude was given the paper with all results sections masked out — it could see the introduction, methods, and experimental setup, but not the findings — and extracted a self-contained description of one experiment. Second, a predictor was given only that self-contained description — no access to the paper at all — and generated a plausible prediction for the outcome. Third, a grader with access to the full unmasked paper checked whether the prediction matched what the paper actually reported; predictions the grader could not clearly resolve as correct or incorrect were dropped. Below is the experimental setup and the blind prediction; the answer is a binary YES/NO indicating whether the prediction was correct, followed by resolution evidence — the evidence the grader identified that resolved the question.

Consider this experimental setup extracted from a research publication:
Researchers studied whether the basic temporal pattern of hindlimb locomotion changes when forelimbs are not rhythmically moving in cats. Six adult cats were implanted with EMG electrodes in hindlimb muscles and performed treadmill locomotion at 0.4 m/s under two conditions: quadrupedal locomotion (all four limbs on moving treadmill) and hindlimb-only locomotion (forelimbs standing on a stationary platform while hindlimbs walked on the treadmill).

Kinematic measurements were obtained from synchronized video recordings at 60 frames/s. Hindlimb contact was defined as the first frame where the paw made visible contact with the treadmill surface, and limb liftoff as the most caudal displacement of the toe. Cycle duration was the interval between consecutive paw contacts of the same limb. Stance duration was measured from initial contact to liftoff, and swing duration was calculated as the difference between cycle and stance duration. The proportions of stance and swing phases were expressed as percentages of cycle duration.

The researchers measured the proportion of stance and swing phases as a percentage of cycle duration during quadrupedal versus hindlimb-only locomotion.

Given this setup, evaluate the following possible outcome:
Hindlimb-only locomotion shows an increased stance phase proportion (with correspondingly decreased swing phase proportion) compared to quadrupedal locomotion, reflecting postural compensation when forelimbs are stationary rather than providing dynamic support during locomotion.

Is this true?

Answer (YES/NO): NO